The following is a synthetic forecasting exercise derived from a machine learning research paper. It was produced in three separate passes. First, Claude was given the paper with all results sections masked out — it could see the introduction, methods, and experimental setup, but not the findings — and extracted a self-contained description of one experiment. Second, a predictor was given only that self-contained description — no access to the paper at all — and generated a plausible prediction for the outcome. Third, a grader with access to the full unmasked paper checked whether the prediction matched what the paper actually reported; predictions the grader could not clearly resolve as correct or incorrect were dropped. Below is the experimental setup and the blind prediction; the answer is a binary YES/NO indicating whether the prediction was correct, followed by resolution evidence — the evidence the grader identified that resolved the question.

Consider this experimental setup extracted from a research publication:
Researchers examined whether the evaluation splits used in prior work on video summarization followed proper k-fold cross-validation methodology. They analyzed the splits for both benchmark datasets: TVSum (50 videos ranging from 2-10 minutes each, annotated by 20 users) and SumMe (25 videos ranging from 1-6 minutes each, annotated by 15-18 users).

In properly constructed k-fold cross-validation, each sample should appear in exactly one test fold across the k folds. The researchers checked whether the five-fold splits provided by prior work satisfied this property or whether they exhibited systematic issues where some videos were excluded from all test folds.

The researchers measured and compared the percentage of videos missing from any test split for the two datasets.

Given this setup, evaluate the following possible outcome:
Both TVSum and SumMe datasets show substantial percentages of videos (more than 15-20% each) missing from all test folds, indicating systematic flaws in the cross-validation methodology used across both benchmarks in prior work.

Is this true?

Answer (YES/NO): YES